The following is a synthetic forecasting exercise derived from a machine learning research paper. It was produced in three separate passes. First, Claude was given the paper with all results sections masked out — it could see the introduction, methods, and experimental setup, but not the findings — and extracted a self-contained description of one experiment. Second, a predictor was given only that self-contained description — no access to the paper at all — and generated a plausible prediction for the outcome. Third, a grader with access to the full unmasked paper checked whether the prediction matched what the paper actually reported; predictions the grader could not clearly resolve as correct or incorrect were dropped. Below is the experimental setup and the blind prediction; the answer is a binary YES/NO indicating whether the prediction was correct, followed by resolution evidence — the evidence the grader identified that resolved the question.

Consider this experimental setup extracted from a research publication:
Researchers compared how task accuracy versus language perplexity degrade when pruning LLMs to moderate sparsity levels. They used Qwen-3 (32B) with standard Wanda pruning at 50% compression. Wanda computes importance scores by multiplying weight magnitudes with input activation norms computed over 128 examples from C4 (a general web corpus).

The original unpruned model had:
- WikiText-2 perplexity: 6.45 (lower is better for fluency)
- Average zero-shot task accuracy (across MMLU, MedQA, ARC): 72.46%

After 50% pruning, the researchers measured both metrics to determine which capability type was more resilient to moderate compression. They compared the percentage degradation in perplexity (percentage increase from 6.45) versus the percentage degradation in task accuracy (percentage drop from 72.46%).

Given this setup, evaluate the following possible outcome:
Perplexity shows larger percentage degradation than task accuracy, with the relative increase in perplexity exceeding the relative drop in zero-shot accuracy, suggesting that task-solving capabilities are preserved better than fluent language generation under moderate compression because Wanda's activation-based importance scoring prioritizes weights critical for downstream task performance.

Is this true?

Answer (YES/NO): NO